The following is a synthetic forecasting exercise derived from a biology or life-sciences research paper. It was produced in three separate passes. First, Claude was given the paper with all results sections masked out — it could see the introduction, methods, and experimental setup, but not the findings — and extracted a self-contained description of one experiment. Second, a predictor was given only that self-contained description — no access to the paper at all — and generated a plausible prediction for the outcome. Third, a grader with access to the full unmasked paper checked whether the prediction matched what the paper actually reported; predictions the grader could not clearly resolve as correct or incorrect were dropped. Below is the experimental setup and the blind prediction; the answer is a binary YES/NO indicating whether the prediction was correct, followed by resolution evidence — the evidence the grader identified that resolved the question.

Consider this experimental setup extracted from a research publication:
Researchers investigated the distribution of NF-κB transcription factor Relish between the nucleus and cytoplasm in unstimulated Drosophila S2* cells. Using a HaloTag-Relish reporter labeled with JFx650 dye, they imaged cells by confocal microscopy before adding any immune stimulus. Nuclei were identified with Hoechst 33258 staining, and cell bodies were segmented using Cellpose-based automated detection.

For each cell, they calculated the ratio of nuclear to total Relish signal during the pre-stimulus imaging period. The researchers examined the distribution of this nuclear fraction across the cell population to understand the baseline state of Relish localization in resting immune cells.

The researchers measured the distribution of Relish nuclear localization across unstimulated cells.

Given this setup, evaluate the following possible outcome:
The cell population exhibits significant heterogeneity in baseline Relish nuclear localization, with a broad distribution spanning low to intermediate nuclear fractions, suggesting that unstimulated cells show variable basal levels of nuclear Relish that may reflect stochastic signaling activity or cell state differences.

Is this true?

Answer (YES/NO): YES